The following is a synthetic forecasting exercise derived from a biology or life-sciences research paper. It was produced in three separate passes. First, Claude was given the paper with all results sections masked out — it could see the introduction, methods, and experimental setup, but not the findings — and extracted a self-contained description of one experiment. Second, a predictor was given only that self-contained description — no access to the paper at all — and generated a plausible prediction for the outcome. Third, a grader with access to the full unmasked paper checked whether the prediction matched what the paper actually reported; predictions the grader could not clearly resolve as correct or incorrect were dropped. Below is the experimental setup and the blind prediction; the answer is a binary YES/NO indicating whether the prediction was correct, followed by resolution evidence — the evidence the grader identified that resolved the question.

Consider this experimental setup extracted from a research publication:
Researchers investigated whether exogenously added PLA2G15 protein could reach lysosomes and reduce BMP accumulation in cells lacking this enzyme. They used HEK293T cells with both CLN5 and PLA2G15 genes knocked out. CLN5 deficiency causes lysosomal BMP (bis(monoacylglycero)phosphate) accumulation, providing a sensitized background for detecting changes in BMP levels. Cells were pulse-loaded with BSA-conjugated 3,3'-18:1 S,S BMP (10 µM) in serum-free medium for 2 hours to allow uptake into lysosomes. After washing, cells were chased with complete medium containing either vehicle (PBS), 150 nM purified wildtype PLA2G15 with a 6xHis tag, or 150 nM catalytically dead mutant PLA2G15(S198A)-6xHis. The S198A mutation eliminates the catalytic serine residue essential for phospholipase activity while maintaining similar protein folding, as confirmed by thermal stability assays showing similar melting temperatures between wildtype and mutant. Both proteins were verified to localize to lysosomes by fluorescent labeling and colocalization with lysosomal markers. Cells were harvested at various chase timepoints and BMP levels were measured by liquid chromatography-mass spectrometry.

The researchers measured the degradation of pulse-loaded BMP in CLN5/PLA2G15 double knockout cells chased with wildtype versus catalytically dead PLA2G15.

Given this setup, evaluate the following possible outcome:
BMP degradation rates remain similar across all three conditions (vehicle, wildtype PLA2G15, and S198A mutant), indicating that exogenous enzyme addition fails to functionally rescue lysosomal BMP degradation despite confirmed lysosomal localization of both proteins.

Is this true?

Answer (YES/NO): NO